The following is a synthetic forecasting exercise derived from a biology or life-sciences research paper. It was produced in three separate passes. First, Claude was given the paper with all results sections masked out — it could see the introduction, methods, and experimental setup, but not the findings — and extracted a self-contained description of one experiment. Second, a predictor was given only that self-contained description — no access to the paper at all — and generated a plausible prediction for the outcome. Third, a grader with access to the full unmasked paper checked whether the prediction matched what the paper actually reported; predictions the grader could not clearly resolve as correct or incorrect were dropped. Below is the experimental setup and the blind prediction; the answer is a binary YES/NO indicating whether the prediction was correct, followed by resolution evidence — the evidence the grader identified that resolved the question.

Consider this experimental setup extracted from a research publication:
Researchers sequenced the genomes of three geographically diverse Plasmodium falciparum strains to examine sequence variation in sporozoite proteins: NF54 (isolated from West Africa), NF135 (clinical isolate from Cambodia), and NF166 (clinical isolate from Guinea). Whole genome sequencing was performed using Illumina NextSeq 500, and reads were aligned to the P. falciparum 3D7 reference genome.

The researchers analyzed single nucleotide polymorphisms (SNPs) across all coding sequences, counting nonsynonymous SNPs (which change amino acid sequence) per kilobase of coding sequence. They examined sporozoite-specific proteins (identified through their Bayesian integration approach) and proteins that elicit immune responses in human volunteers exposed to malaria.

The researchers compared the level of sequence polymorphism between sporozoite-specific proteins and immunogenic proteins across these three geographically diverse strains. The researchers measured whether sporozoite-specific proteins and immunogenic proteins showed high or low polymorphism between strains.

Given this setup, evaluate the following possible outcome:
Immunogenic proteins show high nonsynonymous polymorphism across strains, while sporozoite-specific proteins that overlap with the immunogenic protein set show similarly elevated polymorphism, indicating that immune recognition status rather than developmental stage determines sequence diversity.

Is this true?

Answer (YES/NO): NO